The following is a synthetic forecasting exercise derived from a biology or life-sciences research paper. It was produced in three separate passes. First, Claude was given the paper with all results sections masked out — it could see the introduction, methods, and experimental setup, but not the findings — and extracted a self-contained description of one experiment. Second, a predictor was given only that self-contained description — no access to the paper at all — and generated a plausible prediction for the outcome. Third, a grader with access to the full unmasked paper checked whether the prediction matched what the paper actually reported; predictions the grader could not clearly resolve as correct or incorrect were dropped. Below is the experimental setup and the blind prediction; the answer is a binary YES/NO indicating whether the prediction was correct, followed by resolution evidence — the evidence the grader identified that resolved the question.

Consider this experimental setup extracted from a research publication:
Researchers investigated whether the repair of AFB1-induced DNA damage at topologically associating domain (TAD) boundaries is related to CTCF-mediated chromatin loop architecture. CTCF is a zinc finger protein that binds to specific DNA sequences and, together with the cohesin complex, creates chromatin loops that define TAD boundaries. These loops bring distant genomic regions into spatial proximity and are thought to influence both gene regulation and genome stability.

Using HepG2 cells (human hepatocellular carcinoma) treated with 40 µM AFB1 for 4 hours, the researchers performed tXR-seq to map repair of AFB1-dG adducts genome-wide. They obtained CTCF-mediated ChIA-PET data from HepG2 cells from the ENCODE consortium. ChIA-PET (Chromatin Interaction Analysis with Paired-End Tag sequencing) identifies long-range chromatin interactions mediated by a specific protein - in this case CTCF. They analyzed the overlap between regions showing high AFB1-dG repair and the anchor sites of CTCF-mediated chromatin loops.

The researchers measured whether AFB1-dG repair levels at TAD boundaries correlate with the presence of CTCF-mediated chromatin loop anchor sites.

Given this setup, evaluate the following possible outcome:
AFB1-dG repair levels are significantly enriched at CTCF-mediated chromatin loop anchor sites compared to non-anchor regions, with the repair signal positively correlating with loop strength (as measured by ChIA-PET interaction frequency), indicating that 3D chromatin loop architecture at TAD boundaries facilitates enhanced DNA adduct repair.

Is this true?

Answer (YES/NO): NO